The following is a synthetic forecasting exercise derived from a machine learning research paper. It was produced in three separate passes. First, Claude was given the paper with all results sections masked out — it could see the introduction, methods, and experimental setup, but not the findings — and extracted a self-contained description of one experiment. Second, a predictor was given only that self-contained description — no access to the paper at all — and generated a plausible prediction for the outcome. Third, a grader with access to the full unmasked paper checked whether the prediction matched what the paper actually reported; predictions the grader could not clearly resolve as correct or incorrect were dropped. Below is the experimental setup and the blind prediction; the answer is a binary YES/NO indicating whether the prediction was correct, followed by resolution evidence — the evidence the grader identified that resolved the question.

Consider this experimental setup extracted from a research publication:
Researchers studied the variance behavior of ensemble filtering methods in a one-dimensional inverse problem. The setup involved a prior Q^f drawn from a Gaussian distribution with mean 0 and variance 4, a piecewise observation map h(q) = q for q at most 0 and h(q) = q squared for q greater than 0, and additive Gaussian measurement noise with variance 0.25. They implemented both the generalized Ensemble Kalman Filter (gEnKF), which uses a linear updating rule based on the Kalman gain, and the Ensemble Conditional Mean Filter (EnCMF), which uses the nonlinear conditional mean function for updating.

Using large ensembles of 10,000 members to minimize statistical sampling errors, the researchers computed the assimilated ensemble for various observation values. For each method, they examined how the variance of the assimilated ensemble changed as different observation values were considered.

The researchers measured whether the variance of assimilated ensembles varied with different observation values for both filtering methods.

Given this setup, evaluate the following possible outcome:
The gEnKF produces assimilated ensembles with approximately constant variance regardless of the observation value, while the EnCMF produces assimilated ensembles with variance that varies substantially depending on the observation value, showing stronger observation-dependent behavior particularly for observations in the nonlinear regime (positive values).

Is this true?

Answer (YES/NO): NO